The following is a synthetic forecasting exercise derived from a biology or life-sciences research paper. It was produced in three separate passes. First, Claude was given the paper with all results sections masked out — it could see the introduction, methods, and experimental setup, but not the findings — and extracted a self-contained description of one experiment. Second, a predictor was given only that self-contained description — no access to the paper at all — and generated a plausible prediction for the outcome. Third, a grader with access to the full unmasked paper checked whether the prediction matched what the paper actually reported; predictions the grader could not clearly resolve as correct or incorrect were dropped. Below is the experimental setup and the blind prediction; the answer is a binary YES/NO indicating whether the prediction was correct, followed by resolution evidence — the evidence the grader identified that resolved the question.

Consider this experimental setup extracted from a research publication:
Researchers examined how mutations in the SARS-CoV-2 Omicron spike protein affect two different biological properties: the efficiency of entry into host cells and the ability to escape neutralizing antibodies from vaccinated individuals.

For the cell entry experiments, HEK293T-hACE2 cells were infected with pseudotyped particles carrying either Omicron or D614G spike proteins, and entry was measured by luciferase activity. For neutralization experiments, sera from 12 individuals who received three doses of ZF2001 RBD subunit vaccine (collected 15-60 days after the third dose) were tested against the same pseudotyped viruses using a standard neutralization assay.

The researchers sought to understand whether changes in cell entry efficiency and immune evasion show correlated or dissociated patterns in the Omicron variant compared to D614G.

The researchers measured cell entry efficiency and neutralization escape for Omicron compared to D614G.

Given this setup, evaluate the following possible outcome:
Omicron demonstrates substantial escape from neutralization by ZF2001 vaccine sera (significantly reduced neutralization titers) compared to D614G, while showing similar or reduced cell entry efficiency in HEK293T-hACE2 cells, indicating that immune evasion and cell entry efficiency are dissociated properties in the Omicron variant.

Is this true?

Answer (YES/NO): YES